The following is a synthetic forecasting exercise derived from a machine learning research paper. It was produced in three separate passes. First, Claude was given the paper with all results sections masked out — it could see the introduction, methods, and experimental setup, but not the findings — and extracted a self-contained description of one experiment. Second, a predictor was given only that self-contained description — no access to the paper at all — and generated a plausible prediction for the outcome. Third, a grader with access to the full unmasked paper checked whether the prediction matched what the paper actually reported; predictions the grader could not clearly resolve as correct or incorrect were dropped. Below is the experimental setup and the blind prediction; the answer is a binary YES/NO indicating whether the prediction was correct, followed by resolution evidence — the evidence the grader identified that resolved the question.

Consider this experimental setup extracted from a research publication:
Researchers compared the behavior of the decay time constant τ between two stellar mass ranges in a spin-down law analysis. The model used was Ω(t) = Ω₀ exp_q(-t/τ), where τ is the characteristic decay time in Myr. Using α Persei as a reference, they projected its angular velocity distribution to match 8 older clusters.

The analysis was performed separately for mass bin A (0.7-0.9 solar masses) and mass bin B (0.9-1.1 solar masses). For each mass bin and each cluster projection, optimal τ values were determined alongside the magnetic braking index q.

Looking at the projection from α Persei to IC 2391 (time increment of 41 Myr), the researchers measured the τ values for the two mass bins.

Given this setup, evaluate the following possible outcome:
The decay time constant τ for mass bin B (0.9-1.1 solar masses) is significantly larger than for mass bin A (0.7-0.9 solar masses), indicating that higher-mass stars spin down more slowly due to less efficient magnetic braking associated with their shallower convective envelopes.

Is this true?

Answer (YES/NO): YES